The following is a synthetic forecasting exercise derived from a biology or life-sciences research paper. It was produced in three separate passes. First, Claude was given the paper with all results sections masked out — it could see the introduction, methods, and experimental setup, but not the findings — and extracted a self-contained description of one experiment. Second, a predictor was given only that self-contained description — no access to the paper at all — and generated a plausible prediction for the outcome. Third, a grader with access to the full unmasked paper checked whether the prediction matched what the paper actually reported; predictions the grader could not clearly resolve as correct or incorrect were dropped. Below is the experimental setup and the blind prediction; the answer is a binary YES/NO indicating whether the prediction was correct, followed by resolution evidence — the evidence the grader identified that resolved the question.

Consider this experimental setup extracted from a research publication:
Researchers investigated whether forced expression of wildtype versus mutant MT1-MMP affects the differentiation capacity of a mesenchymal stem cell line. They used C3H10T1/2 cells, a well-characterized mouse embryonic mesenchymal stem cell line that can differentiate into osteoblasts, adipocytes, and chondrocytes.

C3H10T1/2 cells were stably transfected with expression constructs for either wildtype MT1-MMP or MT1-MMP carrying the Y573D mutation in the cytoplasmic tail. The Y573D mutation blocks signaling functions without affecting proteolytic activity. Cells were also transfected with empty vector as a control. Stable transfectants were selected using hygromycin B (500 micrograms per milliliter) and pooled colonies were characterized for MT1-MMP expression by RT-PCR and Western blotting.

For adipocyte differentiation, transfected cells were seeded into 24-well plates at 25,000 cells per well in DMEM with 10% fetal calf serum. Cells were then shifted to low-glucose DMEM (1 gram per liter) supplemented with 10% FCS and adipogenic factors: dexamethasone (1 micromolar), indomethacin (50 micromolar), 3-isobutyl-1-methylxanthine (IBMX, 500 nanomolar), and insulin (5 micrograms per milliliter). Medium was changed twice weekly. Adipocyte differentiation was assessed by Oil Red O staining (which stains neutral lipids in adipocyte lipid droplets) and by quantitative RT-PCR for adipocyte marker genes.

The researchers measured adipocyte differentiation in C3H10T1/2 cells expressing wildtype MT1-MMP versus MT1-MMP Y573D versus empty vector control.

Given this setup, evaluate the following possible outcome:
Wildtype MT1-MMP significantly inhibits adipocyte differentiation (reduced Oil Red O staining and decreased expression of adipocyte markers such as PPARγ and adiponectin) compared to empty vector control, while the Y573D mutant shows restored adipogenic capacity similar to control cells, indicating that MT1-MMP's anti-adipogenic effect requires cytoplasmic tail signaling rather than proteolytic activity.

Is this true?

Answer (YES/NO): NO